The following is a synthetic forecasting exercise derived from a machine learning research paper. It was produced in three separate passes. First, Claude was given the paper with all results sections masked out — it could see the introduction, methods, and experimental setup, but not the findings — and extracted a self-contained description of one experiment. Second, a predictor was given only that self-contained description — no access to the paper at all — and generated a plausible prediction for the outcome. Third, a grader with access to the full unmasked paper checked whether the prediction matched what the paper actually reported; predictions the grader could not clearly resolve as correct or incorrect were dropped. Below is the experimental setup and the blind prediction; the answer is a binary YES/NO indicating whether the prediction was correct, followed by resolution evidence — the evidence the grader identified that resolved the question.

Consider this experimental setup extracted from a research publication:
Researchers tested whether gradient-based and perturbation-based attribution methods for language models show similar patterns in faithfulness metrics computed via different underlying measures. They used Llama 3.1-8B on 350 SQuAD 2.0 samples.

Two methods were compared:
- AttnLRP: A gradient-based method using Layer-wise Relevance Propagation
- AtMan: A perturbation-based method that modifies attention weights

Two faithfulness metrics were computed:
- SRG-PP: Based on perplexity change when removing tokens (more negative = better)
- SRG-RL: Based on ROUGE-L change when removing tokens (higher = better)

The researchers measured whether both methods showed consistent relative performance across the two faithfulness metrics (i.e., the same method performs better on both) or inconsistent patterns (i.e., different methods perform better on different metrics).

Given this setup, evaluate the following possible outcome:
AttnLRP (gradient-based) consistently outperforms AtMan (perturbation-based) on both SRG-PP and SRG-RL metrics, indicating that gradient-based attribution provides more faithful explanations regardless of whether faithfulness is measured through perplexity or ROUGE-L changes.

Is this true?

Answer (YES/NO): YES